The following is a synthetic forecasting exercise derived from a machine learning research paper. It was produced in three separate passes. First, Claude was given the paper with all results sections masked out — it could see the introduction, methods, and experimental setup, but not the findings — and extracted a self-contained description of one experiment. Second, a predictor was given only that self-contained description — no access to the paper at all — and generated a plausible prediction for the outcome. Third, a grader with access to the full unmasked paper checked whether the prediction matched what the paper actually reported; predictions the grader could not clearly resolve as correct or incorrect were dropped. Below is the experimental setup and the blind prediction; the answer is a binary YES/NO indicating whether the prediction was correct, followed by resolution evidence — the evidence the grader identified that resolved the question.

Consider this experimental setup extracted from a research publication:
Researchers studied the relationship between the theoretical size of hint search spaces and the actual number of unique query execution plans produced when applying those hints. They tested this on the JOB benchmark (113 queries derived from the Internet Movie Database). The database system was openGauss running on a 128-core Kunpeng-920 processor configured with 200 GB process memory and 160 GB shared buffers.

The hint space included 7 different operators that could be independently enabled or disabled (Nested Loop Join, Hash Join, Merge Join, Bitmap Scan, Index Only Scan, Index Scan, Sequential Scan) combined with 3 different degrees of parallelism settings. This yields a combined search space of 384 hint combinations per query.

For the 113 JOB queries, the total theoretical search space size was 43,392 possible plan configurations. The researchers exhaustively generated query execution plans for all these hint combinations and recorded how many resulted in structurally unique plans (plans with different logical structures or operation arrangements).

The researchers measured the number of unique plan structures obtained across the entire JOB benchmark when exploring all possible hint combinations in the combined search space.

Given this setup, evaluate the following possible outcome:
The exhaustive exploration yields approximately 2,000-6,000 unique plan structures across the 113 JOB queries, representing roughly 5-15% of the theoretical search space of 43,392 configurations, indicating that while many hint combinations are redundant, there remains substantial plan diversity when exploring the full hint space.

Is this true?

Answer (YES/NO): NO